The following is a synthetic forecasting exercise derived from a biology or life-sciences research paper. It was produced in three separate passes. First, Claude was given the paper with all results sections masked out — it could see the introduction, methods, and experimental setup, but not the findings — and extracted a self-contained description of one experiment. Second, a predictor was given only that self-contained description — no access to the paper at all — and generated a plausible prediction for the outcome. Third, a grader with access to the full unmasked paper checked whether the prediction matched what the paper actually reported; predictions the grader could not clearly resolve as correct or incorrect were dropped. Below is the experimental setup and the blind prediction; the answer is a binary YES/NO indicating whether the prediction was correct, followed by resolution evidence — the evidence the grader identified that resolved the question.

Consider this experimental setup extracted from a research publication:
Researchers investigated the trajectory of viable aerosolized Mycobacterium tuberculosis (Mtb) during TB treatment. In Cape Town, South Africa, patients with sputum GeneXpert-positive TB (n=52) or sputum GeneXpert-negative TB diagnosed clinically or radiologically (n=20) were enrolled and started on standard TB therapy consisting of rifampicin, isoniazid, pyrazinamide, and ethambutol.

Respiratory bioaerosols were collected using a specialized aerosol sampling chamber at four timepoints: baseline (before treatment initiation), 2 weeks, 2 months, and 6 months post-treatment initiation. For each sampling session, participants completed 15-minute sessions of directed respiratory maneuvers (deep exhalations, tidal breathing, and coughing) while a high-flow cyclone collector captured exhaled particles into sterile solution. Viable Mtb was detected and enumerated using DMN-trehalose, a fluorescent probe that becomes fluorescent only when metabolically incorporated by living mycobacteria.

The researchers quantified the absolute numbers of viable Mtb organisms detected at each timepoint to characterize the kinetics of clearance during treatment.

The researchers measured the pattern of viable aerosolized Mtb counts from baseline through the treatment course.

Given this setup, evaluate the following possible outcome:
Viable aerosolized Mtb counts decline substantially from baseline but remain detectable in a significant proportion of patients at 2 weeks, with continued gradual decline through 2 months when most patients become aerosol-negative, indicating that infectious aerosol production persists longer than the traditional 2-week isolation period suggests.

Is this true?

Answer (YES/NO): NO